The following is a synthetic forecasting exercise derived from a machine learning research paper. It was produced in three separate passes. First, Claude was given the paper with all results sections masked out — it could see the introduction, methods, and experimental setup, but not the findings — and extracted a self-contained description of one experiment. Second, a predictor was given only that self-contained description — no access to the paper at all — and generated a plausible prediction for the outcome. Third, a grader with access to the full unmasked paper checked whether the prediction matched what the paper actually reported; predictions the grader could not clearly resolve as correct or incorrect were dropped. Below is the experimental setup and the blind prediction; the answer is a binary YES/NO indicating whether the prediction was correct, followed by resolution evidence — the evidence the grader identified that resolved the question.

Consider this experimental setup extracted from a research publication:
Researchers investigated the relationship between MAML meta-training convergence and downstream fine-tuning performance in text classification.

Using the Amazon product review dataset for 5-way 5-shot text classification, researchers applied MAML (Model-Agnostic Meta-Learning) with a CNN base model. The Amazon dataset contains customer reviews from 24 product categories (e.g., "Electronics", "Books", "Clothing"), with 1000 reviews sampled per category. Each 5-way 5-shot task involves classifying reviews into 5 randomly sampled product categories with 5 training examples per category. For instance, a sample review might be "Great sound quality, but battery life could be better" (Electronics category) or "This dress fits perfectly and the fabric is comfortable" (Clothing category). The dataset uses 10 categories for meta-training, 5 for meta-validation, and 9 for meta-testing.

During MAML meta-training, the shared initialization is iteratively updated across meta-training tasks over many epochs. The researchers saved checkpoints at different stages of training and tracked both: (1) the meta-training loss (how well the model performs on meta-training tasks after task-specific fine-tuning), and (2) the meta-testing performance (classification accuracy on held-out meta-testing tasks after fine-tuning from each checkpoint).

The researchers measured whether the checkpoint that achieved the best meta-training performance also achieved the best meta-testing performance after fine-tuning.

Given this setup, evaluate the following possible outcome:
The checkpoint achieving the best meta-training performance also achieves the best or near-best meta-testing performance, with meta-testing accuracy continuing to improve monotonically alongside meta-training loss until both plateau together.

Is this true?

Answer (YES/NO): NO